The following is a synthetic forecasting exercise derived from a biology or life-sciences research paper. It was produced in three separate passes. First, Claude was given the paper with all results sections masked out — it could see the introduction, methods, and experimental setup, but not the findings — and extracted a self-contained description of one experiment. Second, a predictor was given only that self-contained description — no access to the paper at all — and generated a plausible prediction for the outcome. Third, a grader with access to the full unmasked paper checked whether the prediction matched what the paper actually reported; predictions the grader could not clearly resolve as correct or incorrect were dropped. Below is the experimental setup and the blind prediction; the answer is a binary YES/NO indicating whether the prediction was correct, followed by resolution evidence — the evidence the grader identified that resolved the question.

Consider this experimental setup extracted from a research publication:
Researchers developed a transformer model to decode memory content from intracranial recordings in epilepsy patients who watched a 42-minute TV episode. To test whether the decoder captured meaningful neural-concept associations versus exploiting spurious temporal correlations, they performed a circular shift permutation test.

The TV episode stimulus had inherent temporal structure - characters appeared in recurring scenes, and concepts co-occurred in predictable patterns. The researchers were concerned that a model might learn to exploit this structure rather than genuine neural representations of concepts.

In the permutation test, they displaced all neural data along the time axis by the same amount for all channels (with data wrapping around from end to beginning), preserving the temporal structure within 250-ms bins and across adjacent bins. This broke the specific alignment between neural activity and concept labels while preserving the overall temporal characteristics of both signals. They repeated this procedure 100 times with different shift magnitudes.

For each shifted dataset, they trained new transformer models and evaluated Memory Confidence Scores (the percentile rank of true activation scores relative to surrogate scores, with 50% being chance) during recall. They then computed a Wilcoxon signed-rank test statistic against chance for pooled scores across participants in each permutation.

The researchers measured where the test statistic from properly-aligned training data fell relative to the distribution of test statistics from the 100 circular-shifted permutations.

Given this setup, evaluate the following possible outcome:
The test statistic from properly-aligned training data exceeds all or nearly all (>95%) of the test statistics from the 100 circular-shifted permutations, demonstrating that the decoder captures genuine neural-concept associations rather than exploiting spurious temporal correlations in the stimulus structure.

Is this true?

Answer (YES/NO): YES